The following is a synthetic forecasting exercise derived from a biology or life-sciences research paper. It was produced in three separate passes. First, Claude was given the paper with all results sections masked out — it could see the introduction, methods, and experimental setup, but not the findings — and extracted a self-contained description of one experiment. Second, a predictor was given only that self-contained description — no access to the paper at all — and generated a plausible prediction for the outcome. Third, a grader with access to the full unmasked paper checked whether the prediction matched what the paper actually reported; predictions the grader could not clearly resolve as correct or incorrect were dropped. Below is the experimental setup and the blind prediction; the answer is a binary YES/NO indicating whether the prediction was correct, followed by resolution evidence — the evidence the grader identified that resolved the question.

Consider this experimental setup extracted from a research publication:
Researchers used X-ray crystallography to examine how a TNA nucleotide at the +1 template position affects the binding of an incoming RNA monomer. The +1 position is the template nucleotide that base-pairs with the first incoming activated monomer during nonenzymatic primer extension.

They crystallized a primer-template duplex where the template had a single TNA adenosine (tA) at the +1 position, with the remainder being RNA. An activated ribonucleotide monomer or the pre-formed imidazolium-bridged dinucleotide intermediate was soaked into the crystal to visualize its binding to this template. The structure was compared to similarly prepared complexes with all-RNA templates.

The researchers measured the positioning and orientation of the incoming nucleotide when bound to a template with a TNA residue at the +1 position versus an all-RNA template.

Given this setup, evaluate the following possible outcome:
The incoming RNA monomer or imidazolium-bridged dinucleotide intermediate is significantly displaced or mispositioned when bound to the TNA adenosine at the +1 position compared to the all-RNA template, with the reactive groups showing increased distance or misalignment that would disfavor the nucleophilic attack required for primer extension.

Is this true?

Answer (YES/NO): NO